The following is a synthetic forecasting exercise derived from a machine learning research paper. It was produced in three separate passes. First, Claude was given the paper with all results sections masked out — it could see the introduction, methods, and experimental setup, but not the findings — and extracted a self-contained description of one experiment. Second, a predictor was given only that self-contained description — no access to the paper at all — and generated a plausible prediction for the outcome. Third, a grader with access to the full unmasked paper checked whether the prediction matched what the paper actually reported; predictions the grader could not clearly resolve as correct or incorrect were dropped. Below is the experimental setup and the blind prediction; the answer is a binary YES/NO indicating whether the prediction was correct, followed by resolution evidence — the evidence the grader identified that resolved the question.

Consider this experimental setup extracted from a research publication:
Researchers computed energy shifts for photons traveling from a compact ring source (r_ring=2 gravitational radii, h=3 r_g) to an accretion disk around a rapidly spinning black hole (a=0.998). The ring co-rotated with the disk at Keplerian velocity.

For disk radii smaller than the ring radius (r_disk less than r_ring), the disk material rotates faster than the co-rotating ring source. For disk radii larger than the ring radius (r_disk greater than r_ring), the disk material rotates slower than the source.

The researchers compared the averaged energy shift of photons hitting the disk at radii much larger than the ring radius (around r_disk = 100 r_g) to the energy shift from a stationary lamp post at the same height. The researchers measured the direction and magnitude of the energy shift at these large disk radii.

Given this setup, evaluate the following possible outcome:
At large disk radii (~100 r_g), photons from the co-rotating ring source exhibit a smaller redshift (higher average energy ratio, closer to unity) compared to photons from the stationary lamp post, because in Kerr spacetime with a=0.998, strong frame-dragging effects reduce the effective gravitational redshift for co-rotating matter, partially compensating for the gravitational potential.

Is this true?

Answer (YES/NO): NO